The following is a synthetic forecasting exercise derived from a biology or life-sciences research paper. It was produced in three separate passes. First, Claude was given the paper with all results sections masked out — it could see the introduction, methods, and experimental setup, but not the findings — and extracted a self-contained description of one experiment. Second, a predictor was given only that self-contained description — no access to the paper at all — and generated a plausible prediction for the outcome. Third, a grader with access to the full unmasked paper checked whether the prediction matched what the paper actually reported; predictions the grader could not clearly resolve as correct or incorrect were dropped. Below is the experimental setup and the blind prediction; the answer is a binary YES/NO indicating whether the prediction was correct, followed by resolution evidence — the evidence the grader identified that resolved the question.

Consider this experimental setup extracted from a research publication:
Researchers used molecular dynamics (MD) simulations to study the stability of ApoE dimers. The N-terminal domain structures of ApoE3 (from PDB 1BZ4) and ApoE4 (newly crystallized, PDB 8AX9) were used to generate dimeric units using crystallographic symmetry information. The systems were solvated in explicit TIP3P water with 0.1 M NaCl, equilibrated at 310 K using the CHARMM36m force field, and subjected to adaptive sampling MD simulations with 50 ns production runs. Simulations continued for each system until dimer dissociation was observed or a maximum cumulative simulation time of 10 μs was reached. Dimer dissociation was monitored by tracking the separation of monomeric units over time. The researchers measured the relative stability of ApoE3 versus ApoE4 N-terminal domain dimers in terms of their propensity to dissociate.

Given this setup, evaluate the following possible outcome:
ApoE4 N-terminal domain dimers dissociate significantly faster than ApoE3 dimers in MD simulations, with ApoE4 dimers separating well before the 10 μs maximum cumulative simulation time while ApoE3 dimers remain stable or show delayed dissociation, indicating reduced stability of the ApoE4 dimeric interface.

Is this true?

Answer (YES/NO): NO